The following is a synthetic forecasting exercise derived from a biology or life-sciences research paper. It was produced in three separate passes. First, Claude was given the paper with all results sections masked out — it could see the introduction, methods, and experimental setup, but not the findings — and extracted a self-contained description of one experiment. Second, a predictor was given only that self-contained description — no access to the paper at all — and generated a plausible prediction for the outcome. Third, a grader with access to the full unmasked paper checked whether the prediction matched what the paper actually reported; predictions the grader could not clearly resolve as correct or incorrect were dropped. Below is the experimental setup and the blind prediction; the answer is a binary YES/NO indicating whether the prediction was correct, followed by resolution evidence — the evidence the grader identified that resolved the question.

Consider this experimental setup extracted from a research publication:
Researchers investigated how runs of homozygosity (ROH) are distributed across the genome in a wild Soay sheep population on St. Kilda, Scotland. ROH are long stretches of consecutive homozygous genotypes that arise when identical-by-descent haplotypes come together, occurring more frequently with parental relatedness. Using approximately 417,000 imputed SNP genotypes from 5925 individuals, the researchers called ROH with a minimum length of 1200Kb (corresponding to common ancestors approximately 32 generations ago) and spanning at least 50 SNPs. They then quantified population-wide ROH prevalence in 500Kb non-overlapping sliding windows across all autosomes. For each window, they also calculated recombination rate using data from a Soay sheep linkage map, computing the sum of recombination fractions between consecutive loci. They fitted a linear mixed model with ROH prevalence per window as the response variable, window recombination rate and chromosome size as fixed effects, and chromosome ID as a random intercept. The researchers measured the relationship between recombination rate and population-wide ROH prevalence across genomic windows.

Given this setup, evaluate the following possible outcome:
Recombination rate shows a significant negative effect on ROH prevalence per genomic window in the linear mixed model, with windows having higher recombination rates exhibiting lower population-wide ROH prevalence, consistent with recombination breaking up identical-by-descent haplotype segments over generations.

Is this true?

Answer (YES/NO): YES